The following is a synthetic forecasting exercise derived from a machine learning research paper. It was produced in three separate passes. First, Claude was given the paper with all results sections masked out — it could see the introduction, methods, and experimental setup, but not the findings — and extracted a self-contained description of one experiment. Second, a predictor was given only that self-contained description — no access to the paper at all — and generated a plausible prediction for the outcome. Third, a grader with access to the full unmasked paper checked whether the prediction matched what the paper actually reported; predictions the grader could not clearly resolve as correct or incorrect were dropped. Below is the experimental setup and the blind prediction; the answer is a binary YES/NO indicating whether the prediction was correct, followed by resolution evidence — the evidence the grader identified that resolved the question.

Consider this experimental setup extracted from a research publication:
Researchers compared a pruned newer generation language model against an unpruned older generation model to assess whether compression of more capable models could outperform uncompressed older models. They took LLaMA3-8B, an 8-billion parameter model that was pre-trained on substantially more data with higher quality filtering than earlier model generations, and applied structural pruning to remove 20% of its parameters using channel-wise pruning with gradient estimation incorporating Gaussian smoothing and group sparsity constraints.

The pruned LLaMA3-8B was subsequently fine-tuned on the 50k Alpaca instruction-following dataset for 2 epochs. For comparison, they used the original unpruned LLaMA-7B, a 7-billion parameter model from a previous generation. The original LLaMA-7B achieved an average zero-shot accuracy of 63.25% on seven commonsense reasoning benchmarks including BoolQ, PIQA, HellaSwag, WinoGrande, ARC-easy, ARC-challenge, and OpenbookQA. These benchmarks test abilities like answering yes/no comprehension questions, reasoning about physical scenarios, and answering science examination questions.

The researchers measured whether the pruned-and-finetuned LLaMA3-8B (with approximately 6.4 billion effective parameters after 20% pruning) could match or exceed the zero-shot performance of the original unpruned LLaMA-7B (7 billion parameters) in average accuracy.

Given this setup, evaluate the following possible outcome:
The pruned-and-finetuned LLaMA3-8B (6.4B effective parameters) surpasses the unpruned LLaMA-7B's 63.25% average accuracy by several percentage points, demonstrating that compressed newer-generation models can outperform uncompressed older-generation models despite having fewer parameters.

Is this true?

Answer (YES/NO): NO